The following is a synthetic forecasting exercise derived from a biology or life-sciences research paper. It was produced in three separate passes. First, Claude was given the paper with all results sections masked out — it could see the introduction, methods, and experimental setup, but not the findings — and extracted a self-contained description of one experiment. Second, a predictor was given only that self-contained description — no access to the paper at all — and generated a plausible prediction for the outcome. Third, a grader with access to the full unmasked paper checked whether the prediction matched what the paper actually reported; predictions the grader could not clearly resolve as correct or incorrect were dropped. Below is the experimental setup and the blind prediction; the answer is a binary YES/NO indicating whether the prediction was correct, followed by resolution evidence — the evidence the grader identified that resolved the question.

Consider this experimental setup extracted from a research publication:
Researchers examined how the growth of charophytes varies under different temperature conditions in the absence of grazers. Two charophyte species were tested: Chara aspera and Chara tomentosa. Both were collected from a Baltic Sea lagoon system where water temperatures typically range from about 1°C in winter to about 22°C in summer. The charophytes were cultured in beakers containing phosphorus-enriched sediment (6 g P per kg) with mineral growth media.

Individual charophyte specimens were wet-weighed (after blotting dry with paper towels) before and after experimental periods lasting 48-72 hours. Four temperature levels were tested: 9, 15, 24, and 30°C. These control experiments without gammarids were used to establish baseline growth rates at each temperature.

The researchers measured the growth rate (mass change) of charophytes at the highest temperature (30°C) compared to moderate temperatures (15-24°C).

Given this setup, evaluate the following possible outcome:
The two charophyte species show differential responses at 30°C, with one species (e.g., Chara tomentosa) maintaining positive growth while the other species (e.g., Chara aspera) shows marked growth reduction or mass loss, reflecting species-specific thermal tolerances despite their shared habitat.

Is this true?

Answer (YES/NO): NO